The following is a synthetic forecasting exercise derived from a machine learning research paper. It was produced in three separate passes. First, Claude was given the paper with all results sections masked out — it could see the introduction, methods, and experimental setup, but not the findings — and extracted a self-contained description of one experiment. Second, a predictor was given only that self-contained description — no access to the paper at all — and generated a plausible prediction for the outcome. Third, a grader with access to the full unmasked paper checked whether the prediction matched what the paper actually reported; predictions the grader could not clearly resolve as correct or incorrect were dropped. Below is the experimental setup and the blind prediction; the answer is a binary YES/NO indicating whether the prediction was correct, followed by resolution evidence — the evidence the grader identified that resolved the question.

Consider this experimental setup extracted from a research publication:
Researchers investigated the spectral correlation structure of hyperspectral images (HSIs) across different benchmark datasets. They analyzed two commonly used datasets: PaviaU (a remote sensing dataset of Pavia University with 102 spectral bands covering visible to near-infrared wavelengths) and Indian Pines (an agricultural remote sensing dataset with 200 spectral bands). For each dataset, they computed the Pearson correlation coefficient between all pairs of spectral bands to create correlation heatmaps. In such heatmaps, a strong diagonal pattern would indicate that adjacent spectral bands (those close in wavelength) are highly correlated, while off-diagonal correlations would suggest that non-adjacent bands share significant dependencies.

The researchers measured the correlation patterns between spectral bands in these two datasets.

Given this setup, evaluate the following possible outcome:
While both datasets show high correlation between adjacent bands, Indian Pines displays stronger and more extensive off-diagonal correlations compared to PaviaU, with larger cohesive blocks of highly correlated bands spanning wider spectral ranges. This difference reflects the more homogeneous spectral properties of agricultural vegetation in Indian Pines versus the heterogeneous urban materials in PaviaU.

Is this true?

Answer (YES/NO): NO